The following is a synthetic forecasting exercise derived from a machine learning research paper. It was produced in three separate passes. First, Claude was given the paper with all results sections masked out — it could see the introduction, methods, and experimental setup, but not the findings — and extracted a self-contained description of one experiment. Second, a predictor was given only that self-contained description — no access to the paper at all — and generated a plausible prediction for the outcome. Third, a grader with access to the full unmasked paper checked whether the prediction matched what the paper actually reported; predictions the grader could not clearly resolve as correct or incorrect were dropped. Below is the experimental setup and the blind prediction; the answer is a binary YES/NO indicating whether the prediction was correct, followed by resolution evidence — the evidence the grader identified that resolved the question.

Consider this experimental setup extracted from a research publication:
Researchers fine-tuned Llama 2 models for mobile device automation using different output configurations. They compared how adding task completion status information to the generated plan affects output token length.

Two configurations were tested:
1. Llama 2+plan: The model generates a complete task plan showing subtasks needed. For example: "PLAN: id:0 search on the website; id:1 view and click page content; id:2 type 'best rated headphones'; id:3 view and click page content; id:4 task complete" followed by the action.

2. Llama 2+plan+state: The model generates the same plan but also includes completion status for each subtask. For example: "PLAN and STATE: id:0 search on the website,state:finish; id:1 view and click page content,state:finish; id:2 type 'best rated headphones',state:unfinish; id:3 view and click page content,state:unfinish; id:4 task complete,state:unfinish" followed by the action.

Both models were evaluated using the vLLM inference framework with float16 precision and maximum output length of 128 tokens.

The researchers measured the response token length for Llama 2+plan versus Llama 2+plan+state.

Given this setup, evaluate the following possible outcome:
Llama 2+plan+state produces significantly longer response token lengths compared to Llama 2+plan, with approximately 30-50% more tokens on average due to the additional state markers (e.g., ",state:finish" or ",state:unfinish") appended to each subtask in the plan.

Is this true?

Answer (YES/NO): NO